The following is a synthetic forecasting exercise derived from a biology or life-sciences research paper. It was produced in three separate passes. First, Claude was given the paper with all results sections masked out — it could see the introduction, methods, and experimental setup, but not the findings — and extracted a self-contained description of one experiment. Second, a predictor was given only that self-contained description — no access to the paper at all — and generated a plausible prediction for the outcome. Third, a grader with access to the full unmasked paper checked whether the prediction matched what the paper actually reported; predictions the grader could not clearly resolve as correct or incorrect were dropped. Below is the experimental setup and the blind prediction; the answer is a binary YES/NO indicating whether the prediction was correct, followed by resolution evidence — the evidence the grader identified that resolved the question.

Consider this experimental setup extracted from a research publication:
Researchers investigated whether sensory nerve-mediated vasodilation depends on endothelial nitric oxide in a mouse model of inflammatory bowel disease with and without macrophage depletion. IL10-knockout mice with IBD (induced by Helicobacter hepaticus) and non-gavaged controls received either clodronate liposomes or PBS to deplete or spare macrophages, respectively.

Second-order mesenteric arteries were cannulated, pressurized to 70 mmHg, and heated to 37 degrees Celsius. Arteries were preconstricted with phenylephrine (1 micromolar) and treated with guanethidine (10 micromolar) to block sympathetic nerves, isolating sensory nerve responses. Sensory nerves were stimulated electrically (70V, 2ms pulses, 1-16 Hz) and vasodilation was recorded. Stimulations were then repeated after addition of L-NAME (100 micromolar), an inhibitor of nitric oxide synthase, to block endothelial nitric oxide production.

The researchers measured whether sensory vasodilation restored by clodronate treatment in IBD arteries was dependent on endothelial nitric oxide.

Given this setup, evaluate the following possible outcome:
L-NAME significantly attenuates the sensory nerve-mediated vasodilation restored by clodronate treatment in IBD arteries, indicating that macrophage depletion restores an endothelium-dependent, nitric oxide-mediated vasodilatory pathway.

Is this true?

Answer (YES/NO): NO